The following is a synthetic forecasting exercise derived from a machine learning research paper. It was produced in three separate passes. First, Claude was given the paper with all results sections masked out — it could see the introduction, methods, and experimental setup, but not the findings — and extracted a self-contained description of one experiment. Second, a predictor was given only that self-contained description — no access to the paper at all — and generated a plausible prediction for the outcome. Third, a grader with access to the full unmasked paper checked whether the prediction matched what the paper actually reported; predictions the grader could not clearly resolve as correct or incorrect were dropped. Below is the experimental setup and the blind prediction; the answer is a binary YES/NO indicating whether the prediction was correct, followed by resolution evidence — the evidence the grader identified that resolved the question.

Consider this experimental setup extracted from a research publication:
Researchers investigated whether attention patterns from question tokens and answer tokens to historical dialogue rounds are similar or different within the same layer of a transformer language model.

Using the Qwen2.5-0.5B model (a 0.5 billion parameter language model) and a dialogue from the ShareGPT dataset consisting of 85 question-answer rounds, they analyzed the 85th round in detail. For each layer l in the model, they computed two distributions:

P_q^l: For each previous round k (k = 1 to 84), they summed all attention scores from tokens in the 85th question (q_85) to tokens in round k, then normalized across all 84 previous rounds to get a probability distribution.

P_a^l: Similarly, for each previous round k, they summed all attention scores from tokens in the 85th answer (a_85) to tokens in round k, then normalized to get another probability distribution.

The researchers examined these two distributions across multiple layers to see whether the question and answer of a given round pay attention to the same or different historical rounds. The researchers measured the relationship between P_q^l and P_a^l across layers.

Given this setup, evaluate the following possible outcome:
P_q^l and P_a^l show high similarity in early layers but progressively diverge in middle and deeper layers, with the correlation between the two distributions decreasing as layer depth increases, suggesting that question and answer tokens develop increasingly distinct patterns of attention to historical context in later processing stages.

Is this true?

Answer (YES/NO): NO